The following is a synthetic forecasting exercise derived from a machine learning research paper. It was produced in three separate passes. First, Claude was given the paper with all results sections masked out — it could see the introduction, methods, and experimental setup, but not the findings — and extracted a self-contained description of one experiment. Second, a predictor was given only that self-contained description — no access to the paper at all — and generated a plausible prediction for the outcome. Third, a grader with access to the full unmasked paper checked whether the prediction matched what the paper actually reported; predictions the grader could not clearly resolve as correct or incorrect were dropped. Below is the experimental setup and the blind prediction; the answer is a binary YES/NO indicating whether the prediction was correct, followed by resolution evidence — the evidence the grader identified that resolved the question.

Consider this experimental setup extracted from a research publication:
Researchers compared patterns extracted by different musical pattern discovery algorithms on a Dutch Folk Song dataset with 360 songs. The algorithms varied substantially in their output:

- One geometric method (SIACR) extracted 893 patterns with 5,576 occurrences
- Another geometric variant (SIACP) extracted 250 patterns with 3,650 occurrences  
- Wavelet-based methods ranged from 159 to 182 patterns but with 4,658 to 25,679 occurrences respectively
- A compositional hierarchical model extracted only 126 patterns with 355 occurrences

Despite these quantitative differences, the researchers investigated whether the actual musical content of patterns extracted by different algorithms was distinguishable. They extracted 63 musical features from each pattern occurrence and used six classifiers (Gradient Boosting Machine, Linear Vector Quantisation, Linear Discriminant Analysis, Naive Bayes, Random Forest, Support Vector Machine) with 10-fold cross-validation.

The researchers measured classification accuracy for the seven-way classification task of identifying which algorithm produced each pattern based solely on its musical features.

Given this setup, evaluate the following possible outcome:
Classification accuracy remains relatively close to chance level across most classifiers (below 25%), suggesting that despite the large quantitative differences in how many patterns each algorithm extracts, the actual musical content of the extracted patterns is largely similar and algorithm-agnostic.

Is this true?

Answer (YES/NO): NO